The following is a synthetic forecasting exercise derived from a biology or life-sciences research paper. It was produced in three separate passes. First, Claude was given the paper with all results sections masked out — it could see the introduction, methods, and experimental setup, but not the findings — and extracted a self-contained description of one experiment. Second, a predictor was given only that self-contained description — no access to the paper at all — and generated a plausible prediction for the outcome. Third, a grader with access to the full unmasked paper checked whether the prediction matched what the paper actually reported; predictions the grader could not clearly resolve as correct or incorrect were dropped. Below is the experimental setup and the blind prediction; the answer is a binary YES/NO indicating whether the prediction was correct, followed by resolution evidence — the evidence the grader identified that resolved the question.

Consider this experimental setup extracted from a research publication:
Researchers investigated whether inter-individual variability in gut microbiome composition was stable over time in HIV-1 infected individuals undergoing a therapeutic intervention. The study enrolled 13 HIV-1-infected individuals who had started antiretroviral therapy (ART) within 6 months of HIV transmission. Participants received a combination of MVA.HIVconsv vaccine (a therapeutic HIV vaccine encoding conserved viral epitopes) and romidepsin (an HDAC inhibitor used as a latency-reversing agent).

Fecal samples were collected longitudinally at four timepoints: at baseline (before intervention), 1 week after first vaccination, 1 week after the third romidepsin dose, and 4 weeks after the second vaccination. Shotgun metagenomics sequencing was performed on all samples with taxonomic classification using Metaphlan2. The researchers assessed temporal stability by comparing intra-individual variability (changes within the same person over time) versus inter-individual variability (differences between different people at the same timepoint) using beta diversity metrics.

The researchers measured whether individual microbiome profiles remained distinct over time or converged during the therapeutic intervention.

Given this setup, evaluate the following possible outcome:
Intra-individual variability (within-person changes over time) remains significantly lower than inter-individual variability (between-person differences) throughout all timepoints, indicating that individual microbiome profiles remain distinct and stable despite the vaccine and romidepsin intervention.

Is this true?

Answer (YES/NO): YES